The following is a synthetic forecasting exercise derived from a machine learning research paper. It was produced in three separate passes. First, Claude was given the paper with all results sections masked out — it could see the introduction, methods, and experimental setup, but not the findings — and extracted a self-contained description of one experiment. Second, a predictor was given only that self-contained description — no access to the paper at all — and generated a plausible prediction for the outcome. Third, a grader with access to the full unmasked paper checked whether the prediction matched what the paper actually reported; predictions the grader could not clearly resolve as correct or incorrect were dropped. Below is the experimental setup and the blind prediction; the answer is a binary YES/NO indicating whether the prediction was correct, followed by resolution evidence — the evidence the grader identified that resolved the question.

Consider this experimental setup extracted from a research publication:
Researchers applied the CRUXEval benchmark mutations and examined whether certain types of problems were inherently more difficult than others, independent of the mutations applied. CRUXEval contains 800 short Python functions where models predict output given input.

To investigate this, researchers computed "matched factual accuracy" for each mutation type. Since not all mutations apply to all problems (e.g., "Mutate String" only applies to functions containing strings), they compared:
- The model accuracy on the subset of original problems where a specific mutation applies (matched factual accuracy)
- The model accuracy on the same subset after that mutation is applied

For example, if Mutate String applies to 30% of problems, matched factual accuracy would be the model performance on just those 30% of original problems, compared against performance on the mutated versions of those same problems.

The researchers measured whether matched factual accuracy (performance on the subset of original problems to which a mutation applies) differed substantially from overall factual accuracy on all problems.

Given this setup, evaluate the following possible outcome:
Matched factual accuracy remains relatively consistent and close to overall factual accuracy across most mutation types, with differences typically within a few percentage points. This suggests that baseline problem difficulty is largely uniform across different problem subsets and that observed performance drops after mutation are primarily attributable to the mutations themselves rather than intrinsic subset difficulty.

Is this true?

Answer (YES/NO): NO